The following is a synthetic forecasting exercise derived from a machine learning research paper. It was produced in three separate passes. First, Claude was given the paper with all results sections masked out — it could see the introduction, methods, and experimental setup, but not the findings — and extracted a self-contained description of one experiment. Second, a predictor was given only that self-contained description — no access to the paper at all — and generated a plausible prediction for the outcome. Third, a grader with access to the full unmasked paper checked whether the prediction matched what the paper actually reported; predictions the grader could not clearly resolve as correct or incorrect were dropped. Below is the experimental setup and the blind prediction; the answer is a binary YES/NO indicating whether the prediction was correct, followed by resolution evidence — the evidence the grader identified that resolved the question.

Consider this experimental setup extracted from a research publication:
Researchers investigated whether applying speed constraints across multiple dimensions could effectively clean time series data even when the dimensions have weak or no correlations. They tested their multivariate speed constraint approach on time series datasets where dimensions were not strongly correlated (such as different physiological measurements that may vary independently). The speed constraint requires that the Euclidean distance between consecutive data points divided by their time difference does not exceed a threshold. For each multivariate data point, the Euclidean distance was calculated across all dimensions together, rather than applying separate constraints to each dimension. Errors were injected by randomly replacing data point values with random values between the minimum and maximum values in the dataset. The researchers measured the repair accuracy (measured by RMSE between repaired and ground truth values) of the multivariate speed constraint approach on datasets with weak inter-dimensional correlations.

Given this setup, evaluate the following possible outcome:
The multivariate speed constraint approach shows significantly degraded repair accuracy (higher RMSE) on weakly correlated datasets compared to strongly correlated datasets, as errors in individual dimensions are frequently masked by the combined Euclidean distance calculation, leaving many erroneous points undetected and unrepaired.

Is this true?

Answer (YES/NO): NO